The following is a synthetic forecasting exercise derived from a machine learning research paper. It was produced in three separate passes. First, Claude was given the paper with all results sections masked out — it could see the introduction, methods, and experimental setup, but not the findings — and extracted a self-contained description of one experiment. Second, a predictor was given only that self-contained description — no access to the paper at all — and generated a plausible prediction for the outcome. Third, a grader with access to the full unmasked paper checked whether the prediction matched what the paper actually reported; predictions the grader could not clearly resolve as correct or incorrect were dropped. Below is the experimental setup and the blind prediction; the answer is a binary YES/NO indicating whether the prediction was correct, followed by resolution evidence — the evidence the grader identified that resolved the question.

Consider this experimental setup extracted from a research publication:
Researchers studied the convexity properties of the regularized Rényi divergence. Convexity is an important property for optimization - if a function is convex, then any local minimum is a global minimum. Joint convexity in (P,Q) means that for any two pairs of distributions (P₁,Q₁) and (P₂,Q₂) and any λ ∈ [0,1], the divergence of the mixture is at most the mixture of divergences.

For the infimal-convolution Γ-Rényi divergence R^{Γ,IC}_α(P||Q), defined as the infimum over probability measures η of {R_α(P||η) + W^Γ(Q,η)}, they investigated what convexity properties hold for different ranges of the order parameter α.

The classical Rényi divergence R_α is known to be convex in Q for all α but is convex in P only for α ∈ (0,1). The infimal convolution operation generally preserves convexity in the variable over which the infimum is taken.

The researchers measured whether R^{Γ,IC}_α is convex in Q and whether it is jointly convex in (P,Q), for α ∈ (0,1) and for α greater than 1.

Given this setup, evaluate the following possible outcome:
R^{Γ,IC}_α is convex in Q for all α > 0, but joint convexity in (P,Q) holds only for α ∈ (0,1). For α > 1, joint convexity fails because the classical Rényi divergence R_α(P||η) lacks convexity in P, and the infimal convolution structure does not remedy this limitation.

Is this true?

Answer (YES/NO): YES